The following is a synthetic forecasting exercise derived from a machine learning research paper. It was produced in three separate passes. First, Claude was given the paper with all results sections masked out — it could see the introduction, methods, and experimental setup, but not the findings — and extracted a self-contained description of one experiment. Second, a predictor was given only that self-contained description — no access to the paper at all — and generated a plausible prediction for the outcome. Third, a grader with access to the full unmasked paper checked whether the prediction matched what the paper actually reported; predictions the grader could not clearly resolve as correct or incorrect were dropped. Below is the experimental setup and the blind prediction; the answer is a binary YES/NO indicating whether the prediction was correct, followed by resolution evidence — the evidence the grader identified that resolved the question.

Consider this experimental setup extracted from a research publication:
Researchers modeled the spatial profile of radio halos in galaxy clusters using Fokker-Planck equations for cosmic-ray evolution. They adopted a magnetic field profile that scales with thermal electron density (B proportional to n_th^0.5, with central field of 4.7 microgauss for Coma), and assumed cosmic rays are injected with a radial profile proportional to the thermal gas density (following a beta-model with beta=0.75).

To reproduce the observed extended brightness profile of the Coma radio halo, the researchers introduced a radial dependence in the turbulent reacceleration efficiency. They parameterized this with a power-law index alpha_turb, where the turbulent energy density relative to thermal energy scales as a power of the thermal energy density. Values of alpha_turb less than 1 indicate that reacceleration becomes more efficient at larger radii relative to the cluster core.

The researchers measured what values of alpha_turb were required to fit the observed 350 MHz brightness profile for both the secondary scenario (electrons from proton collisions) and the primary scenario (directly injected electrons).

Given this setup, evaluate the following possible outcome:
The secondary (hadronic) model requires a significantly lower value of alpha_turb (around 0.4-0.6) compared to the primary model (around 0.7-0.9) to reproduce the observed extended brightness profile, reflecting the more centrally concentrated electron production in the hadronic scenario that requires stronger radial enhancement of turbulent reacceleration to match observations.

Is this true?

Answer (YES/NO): NO